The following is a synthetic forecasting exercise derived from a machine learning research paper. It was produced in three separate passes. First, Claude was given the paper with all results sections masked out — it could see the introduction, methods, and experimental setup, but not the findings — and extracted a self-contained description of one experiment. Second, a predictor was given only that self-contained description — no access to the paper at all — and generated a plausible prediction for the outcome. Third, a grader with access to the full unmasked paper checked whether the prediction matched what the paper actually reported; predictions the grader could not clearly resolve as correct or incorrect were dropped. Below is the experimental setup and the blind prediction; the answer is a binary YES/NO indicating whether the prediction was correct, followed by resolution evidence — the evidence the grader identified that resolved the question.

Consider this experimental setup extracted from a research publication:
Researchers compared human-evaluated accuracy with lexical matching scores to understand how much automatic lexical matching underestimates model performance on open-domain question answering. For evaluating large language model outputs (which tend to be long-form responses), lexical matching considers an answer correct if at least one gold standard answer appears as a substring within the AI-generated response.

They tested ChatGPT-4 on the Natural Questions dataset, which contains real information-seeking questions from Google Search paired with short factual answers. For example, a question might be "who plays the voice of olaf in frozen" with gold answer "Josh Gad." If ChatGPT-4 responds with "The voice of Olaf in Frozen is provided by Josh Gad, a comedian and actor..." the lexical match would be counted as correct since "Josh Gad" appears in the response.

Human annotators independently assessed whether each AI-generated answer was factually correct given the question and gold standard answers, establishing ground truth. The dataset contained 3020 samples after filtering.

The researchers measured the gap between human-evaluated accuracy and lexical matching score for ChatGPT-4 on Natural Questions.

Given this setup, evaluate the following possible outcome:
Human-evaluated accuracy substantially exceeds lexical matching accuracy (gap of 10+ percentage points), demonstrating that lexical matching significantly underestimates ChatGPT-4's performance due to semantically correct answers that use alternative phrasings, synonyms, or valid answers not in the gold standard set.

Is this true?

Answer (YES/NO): YES